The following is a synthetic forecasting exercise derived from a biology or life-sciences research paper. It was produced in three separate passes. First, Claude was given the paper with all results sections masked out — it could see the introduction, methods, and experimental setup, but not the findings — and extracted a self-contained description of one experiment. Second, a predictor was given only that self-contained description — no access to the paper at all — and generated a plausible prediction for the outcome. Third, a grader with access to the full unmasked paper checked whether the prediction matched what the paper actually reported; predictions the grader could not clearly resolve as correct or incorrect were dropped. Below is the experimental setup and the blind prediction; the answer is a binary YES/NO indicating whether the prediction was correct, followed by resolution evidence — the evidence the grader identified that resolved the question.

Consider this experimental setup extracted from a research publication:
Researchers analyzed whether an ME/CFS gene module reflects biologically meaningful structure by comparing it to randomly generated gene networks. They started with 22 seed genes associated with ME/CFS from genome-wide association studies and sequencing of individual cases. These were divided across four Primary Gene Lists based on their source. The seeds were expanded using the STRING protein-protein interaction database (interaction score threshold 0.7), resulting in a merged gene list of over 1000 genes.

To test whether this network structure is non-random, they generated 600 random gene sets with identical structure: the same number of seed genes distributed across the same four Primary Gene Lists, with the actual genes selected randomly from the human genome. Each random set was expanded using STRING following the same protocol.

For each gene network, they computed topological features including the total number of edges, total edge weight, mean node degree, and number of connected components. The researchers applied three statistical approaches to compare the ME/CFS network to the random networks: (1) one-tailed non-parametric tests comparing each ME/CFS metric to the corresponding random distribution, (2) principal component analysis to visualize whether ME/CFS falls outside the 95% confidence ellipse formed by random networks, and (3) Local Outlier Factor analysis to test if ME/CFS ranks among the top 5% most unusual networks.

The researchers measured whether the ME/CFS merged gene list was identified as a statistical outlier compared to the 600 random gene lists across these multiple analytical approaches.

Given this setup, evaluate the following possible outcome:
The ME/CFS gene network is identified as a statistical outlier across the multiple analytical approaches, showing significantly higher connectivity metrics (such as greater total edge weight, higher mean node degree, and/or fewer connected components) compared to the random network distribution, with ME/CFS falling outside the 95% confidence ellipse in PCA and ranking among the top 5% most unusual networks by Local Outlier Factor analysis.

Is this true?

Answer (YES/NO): YES